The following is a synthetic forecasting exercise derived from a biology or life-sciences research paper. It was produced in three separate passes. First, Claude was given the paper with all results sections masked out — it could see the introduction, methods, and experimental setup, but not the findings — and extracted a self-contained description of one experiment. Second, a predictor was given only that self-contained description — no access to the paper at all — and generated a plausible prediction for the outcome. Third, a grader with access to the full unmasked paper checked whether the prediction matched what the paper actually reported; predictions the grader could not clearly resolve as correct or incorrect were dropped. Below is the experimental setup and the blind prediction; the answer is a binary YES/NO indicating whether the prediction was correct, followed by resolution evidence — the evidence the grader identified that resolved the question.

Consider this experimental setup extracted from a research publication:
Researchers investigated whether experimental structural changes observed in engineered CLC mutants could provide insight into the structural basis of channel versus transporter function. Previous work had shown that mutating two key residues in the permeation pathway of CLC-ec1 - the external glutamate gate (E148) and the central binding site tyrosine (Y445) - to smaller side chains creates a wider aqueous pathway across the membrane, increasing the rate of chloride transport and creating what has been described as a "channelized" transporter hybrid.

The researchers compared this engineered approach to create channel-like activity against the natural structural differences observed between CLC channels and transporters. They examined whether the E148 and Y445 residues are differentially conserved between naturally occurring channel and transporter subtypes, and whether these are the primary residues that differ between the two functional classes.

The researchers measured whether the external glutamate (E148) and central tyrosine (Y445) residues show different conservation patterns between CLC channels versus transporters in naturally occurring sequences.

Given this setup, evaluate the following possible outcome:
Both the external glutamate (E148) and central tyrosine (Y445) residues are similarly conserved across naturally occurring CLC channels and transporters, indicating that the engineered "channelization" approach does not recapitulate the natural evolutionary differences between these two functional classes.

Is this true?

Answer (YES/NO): YES